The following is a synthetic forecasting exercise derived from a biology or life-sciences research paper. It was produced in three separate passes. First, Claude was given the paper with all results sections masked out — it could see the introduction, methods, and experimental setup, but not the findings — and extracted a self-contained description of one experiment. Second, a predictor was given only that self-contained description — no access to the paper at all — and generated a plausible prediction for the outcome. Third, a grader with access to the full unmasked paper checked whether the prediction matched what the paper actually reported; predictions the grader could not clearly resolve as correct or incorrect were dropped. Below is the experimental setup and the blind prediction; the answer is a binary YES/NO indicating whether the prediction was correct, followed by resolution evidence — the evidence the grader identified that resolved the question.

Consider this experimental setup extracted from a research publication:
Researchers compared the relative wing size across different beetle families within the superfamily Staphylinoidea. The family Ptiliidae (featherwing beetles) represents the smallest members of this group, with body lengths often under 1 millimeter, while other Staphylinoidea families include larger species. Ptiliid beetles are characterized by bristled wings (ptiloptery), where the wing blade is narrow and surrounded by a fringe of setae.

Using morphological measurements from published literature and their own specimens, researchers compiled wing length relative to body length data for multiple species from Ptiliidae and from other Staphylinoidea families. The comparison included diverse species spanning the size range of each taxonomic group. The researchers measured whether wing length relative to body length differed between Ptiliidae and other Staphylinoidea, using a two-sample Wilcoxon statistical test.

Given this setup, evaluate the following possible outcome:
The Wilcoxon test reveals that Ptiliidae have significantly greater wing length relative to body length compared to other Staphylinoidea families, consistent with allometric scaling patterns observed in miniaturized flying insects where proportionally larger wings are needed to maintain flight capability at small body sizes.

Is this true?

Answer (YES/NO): YES